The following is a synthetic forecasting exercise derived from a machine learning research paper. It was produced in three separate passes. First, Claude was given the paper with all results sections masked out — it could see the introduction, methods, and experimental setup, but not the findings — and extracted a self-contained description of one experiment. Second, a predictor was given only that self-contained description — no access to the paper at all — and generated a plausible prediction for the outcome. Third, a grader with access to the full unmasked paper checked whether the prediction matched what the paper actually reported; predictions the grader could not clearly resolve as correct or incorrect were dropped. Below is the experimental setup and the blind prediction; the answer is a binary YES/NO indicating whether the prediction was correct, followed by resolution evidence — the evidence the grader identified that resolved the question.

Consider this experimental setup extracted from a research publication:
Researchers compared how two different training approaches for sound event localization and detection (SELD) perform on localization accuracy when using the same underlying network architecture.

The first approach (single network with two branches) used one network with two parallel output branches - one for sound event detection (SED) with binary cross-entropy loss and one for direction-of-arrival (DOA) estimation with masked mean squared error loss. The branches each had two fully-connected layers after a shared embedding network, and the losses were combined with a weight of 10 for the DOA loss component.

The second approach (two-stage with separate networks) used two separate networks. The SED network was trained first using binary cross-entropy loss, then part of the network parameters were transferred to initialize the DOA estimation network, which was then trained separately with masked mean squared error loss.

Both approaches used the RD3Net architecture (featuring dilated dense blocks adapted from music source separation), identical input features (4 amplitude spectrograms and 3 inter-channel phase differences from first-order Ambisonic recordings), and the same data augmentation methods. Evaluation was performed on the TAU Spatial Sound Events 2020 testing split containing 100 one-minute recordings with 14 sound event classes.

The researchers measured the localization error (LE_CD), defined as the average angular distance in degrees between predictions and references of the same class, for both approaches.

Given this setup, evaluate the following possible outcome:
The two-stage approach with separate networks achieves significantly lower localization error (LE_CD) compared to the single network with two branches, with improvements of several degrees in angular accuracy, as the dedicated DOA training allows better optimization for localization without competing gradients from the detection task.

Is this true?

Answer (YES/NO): NO